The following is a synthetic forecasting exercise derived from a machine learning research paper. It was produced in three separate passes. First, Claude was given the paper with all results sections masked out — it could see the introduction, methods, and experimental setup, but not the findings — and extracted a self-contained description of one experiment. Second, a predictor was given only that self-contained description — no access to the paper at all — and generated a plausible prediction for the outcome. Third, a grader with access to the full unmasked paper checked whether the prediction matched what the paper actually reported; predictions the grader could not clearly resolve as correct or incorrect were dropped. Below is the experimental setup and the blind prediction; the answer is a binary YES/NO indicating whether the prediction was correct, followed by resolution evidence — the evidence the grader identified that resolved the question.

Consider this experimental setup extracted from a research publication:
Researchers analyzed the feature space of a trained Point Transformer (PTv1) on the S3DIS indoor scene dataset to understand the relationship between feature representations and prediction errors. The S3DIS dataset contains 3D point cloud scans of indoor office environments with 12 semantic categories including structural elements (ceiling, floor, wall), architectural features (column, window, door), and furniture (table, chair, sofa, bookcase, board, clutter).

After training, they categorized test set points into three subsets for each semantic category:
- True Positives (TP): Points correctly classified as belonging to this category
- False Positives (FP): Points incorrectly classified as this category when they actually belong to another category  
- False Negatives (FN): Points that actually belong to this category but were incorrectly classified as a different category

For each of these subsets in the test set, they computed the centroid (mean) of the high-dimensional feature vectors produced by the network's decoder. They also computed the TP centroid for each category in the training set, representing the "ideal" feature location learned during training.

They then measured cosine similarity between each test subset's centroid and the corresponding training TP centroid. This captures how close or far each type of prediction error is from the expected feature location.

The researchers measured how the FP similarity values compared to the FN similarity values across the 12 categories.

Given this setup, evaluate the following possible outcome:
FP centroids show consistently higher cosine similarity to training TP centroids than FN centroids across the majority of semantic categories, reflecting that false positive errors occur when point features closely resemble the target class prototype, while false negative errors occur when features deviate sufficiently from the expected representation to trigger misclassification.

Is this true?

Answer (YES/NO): YES